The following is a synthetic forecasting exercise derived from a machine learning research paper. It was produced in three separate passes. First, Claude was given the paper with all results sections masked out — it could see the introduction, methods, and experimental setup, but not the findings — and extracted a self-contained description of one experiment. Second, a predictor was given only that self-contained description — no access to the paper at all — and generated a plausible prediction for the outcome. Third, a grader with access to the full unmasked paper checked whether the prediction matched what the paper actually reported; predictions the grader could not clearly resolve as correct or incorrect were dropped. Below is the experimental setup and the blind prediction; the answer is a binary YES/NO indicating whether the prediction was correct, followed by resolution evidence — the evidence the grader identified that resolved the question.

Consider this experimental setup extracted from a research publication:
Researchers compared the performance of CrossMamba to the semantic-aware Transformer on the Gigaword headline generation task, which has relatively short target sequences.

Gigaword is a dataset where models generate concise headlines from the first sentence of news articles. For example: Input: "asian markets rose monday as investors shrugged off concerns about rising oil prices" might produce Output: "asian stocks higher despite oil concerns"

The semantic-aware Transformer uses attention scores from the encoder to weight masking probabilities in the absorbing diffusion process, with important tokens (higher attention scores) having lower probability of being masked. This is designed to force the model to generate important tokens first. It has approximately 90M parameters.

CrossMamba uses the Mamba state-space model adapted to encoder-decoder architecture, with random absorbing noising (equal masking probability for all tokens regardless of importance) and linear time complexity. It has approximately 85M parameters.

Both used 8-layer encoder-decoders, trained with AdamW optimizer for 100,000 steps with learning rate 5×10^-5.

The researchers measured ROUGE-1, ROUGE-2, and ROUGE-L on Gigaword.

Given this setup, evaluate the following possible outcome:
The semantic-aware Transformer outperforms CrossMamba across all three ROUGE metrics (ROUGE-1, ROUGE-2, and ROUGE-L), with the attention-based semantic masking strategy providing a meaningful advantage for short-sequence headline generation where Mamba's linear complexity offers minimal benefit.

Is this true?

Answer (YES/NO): YES